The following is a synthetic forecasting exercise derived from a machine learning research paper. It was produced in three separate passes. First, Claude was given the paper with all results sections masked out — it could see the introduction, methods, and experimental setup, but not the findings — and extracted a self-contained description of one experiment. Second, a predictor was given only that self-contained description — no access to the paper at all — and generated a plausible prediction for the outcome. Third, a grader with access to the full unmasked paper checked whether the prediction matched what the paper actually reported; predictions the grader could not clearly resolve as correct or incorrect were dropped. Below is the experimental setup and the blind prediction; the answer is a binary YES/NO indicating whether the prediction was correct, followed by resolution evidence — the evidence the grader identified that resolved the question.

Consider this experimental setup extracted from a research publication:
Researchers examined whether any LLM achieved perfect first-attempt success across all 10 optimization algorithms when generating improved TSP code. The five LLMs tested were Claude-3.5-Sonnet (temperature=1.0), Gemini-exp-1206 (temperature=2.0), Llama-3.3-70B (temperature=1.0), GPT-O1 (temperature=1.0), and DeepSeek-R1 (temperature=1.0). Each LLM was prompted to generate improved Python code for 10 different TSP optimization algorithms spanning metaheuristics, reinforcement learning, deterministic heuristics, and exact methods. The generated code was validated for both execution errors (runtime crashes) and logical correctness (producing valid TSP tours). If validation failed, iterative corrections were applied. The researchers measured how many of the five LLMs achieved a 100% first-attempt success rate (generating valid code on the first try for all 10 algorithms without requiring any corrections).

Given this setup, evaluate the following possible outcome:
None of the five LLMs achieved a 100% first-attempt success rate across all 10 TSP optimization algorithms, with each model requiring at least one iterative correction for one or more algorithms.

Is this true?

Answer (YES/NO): NO